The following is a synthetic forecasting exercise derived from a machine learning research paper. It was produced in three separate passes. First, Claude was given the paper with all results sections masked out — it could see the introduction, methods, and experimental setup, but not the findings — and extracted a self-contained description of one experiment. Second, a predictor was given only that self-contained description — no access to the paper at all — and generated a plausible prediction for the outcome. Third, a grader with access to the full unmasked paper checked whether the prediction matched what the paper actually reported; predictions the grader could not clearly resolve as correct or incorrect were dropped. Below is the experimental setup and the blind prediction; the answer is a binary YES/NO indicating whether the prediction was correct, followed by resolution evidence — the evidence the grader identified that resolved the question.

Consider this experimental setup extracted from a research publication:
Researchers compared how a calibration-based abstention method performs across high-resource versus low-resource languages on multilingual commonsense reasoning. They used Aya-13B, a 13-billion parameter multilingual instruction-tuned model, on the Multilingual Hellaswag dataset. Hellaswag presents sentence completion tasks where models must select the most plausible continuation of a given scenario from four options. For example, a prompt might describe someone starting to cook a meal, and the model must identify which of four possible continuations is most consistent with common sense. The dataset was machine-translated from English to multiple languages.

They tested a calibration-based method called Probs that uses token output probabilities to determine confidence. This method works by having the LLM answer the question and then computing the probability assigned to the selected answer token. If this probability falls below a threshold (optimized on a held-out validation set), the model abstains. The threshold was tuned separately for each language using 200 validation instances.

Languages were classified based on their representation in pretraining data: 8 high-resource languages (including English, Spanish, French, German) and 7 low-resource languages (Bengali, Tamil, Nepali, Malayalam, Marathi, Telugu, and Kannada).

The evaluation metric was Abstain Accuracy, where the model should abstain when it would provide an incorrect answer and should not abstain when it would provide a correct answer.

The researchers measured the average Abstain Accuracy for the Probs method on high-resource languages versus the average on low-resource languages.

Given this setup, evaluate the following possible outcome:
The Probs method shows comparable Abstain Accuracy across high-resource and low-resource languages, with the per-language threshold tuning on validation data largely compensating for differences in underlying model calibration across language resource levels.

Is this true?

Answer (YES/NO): NO